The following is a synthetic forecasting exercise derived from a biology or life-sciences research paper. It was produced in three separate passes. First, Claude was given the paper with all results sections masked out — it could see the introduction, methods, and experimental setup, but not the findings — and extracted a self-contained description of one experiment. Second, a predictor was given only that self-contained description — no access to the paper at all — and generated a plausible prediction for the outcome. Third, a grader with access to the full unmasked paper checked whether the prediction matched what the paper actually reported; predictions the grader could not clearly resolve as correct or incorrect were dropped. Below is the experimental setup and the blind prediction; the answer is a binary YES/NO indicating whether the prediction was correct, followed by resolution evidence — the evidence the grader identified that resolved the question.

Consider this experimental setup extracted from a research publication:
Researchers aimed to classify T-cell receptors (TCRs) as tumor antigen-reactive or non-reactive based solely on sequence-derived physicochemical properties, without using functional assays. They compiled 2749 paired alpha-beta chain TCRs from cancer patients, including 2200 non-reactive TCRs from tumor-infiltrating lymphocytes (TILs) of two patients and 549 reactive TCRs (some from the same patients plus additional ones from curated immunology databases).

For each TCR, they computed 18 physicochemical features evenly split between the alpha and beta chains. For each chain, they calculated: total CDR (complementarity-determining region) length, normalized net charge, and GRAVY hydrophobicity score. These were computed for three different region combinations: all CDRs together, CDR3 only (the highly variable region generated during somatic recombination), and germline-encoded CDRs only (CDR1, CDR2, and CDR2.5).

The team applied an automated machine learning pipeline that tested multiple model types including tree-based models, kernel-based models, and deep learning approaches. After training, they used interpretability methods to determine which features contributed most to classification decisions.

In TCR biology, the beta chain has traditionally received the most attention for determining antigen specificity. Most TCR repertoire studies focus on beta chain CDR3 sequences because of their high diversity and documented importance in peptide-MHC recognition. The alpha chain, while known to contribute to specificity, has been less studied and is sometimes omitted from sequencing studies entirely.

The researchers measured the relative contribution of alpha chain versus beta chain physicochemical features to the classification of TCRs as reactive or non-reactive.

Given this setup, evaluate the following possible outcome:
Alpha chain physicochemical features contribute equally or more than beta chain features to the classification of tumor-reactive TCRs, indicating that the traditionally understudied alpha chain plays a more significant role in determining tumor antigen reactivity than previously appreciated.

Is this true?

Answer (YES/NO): YES